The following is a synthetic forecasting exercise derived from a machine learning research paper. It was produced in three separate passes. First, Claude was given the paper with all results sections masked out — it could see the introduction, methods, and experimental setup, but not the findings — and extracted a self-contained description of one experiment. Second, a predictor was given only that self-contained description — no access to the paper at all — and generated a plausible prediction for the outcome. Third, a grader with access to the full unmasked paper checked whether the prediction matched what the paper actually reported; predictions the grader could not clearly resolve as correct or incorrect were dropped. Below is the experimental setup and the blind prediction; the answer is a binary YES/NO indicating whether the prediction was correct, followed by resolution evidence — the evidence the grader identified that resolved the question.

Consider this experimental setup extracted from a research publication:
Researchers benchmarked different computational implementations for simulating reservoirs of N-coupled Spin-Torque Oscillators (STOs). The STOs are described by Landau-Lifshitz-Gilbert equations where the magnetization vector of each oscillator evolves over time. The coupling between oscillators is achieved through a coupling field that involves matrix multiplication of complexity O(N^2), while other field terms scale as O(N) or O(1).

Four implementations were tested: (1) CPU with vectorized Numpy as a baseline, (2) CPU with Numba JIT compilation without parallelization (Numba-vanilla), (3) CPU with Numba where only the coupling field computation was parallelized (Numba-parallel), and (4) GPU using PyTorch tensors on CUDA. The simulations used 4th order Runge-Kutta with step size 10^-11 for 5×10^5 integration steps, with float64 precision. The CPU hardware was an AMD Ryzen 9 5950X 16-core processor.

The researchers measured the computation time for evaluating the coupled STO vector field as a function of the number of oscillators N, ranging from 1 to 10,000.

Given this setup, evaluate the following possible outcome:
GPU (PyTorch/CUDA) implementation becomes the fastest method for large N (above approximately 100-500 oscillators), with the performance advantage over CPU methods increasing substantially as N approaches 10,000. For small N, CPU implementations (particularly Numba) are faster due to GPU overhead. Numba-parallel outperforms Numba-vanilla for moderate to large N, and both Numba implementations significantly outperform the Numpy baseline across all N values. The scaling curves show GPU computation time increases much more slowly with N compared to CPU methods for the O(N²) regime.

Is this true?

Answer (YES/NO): NO